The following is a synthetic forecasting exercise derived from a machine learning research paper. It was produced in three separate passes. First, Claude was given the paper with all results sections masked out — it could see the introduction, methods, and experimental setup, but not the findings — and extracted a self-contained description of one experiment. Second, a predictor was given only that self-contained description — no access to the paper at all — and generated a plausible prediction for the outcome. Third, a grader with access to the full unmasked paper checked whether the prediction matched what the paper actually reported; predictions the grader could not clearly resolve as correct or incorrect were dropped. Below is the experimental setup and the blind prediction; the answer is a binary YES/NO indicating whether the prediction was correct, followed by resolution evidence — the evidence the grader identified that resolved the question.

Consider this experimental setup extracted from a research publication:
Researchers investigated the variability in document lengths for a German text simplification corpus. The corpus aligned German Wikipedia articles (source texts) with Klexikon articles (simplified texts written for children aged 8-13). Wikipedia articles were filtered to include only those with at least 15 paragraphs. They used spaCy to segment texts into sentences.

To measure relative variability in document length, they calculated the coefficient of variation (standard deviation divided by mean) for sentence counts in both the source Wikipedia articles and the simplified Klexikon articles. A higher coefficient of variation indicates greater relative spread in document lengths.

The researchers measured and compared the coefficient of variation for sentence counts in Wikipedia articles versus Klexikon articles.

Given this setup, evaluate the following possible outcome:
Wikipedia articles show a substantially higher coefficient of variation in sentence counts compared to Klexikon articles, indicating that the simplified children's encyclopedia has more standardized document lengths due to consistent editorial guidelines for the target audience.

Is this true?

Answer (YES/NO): YES